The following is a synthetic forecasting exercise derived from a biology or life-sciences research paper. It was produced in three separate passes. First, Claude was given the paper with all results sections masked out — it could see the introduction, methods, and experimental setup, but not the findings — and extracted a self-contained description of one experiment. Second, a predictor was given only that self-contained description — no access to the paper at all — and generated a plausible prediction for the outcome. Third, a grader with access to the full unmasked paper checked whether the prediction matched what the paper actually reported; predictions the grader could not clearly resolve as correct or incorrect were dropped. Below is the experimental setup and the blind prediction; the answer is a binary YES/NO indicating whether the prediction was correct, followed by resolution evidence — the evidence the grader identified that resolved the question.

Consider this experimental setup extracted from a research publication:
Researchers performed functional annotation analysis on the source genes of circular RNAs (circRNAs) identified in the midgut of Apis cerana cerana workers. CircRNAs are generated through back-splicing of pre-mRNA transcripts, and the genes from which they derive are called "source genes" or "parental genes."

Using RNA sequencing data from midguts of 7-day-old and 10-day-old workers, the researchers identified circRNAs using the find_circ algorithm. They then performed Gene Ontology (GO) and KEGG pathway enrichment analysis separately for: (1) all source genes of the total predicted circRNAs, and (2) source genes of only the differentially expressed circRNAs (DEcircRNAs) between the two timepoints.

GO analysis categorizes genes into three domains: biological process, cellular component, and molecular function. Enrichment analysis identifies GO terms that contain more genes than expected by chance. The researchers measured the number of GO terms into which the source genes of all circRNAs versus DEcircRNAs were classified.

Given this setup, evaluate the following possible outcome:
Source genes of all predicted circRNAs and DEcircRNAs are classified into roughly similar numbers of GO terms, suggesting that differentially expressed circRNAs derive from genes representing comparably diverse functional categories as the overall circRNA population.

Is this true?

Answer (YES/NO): NO